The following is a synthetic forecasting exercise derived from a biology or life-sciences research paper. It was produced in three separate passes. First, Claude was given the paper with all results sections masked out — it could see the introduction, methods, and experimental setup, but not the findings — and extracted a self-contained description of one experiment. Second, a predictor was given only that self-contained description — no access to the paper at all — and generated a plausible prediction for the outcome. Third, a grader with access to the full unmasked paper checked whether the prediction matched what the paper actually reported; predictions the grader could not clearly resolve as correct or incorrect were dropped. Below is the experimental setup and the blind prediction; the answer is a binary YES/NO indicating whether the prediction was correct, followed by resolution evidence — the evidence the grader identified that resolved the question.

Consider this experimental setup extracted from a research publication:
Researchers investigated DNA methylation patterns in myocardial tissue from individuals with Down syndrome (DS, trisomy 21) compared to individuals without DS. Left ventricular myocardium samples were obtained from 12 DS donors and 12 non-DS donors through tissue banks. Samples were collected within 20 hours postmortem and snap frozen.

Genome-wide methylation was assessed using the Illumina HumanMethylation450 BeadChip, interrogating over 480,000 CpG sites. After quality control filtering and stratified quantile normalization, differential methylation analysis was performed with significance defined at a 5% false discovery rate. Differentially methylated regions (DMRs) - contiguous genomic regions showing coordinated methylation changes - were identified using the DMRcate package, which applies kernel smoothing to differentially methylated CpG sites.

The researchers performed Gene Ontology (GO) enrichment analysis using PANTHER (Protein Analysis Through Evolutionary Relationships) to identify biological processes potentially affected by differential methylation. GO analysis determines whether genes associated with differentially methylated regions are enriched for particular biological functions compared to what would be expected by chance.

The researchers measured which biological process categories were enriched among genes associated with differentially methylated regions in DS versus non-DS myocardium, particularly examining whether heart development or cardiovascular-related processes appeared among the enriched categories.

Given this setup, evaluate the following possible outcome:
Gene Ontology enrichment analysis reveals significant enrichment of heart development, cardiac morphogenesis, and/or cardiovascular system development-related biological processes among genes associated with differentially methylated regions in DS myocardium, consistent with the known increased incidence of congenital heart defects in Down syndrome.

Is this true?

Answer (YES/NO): NO